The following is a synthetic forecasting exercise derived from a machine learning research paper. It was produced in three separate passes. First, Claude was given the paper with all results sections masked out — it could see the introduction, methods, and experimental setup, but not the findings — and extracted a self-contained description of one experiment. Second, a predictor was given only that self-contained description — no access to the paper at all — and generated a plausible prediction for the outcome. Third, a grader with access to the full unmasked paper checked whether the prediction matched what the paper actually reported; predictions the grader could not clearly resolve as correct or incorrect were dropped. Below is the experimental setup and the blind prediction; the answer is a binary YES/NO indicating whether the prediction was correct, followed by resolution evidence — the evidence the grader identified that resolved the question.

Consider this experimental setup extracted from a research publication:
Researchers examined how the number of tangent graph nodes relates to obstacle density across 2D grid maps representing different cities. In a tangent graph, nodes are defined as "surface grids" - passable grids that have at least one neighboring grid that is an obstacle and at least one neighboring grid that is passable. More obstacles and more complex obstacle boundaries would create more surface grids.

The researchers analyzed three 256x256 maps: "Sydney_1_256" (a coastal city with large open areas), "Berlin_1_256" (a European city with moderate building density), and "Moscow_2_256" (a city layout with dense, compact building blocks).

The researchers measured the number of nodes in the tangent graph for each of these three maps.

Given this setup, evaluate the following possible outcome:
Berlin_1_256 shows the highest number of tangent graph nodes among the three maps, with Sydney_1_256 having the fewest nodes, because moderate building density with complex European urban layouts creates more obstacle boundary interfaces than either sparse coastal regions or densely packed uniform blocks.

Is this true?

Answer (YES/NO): NO